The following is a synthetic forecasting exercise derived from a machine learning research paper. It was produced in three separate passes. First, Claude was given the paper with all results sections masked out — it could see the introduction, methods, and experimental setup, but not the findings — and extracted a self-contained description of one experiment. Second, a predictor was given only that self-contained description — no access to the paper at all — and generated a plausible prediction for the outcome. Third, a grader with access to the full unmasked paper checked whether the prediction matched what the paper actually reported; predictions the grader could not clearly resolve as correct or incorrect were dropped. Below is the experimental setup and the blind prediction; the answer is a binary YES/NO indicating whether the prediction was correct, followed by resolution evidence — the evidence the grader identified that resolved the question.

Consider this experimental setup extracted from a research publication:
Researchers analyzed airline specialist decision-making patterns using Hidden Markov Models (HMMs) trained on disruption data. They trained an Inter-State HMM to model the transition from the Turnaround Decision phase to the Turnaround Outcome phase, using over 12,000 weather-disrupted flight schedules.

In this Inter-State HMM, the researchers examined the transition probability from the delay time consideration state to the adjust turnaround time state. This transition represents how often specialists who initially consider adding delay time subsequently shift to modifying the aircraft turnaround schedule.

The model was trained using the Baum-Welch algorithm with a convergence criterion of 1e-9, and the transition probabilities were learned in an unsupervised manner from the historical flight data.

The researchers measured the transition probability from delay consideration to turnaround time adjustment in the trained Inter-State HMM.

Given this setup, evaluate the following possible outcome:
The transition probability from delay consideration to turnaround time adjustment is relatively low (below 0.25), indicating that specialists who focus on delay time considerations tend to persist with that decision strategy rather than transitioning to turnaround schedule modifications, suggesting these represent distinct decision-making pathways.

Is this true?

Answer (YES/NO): NO